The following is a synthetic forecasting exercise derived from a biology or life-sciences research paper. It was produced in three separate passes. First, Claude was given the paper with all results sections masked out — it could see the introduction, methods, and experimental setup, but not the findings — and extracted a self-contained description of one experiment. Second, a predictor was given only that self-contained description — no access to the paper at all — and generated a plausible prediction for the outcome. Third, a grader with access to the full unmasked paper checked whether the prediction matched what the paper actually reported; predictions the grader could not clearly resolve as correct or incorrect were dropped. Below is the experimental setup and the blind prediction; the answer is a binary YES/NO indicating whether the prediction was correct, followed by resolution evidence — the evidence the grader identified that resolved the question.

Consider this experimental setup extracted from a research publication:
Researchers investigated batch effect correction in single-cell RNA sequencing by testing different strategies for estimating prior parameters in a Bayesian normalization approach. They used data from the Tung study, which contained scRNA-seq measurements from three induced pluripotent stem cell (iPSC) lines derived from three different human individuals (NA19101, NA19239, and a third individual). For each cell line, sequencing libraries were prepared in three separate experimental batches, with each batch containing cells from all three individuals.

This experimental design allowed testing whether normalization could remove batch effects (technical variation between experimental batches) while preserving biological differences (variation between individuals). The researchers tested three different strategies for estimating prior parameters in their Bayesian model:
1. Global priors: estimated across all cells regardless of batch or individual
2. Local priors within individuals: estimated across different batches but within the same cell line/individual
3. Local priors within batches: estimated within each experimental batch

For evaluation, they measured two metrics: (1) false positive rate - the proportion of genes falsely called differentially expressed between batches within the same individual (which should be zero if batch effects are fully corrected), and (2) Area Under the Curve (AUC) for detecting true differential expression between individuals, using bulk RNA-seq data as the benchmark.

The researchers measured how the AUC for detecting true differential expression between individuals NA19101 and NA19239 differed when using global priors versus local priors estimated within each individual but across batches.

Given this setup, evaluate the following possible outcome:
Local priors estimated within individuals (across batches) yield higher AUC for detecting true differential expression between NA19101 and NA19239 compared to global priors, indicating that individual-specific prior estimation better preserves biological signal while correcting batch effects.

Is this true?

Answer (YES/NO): YES